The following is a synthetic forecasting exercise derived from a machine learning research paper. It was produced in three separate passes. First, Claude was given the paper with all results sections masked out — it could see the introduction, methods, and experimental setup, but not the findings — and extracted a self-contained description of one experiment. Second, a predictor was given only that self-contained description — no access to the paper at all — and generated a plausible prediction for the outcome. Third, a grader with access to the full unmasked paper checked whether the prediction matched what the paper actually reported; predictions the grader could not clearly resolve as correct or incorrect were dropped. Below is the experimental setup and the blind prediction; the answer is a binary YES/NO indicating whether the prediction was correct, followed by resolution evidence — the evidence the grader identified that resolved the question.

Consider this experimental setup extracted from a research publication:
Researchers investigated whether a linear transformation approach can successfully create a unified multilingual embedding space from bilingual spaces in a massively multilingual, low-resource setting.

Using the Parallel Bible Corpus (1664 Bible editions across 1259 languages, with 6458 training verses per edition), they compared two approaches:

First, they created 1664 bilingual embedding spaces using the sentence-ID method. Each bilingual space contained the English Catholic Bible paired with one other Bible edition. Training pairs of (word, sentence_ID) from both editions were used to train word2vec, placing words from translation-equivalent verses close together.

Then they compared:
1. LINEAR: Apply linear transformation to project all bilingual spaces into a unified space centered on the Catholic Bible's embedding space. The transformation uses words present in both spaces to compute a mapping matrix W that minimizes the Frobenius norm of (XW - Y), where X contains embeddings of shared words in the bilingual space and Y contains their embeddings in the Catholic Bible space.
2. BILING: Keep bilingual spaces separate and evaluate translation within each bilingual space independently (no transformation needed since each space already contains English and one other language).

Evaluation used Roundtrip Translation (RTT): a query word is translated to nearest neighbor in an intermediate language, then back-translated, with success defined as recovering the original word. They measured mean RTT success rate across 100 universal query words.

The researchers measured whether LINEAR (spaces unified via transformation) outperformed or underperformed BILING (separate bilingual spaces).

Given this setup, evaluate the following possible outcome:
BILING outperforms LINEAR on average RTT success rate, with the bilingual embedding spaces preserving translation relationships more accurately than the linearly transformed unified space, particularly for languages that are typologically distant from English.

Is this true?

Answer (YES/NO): NO